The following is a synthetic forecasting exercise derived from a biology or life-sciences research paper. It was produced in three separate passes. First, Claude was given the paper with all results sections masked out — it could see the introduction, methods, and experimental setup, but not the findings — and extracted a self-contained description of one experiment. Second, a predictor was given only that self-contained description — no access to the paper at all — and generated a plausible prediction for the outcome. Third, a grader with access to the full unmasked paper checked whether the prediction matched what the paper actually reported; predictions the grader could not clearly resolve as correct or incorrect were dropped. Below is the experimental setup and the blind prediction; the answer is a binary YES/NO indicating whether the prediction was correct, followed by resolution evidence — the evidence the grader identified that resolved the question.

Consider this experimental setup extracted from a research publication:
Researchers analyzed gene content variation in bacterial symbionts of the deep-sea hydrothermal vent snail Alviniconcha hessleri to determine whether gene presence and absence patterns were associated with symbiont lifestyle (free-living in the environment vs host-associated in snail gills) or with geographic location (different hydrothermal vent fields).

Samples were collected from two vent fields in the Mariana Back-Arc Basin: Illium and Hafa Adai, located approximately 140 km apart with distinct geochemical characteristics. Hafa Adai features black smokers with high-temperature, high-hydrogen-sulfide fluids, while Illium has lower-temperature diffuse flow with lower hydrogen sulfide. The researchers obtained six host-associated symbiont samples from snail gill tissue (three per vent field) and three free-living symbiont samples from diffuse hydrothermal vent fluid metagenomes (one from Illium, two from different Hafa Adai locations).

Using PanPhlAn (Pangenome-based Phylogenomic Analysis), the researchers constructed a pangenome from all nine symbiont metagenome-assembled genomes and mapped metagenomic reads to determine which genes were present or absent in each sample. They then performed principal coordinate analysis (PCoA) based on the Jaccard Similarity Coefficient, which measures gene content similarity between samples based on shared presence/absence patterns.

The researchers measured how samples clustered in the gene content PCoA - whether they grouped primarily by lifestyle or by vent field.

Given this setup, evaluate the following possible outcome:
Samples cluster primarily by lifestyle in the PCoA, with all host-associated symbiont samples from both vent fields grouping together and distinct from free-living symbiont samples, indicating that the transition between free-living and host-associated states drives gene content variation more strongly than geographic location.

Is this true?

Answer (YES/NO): NO